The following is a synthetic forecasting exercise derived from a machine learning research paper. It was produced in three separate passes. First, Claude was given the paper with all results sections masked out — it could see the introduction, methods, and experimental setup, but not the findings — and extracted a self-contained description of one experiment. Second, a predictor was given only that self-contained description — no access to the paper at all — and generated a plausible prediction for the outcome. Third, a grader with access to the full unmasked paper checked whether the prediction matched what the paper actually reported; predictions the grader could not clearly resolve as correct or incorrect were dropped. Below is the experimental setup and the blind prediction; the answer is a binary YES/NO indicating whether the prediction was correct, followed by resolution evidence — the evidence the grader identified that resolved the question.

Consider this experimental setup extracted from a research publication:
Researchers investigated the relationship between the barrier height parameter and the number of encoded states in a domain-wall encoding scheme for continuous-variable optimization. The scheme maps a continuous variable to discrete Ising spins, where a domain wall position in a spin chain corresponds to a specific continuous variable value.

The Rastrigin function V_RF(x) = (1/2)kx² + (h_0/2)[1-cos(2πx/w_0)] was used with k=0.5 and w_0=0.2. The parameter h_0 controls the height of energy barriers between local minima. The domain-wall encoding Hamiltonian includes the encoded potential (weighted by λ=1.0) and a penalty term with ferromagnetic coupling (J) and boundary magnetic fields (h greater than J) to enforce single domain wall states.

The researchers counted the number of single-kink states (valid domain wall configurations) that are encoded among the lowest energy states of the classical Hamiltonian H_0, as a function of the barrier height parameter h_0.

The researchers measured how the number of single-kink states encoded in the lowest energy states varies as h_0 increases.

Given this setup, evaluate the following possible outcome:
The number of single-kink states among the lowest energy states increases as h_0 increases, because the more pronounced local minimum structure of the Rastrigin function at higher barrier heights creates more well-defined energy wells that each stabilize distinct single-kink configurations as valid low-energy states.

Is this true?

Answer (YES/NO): NO